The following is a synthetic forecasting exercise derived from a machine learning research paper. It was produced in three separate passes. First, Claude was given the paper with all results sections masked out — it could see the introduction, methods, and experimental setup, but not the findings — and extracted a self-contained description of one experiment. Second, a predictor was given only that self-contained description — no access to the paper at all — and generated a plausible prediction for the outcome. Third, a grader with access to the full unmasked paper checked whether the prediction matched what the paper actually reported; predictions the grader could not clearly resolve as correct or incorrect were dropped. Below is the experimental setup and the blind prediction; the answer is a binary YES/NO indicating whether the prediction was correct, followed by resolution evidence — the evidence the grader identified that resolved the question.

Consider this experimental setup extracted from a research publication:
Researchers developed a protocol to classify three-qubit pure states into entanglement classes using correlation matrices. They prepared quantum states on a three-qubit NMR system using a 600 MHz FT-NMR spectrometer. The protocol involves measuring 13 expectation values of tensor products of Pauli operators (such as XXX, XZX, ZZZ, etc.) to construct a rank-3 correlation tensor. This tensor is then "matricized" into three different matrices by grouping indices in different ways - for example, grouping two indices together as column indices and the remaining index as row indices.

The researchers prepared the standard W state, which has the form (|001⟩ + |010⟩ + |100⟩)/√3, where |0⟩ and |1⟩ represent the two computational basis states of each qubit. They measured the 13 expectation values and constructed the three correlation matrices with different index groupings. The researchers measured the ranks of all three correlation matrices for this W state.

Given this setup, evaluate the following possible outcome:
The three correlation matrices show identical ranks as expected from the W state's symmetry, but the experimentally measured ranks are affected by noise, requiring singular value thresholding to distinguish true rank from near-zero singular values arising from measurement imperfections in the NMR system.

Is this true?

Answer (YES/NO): NO